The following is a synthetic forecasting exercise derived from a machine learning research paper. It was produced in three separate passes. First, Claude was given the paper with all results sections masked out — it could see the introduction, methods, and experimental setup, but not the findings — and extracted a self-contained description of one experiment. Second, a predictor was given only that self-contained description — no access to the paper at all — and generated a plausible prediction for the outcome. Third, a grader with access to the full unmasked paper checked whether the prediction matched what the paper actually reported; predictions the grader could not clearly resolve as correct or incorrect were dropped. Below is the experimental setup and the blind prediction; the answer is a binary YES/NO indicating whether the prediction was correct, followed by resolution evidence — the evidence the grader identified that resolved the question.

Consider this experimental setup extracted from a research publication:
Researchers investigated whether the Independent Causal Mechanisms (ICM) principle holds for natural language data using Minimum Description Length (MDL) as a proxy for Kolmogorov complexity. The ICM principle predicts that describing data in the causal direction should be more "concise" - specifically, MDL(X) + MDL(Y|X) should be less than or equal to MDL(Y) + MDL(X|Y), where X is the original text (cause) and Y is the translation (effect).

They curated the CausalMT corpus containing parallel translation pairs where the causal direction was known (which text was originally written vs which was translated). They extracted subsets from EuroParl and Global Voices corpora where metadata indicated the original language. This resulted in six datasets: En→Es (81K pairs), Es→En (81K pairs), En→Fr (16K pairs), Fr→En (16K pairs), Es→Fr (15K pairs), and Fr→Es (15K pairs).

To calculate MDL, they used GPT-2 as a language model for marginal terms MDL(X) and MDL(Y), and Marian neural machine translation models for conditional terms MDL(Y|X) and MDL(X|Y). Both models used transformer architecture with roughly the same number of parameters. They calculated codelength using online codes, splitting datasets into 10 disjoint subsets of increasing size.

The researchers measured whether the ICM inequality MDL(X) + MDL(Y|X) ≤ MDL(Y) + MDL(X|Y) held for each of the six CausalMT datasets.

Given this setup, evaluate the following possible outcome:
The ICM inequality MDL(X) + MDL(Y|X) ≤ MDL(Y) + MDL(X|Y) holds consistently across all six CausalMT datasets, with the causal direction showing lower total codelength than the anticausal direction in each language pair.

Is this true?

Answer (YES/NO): NO